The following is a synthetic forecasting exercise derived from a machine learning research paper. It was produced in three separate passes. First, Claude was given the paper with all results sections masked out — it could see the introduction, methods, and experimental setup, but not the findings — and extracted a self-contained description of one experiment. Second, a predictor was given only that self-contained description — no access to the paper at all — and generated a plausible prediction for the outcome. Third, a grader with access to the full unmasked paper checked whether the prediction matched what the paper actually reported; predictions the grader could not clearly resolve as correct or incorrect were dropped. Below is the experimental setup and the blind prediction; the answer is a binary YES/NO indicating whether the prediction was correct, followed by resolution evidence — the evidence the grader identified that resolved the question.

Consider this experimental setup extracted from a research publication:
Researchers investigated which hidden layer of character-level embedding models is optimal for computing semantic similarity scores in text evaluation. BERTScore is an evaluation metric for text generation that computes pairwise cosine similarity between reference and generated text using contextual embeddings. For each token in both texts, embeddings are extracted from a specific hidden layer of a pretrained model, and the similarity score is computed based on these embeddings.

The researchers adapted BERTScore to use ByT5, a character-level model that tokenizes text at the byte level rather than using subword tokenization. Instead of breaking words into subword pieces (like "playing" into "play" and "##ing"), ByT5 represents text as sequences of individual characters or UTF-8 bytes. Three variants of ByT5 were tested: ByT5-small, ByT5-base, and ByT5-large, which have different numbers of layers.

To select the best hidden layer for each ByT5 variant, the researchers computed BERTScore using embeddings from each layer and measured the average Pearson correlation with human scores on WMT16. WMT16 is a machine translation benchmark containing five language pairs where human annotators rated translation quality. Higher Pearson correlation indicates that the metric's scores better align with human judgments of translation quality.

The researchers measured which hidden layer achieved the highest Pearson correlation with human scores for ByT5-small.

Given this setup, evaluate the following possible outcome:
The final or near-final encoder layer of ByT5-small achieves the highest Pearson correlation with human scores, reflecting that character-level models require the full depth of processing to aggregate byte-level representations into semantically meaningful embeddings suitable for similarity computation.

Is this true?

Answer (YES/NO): NO